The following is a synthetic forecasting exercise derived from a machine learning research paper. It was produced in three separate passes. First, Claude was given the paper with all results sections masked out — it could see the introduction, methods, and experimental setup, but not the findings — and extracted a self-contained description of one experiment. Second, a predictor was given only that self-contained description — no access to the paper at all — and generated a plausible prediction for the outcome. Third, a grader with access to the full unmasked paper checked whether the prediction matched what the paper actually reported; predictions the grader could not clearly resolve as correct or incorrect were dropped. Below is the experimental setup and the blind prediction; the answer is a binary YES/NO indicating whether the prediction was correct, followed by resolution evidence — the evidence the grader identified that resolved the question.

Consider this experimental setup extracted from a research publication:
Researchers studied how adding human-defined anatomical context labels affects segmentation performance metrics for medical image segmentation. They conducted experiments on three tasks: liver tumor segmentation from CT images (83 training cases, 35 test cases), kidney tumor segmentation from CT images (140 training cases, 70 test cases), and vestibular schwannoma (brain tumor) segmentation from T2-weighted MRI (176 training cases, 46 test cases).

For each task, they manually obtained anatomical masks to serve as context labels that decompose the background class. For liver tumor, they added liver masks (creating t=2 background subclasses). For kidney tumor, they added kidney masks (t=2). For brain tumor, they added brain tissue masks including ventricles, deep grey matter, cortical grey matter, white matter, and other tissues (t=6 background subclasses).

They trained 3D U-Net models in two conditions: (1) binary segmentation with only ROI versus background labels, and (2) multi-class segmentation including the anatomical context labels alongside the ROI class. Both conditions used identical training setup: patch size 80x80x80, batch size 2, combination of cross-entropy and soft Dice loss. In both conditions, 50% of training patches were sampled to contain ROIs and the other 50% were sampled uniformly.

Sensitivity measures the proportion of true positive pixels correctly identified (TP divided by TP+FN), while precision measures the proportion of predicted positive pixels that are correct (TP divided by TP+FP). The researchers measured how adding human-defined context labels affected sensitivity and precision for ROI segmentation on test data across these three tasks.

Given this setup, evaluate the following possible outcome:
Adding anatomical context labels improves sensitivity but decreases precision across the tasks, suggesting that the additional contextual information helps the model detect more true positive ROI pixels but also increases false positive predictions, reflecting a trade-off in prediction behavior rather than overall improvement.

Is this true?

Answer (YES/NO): NO